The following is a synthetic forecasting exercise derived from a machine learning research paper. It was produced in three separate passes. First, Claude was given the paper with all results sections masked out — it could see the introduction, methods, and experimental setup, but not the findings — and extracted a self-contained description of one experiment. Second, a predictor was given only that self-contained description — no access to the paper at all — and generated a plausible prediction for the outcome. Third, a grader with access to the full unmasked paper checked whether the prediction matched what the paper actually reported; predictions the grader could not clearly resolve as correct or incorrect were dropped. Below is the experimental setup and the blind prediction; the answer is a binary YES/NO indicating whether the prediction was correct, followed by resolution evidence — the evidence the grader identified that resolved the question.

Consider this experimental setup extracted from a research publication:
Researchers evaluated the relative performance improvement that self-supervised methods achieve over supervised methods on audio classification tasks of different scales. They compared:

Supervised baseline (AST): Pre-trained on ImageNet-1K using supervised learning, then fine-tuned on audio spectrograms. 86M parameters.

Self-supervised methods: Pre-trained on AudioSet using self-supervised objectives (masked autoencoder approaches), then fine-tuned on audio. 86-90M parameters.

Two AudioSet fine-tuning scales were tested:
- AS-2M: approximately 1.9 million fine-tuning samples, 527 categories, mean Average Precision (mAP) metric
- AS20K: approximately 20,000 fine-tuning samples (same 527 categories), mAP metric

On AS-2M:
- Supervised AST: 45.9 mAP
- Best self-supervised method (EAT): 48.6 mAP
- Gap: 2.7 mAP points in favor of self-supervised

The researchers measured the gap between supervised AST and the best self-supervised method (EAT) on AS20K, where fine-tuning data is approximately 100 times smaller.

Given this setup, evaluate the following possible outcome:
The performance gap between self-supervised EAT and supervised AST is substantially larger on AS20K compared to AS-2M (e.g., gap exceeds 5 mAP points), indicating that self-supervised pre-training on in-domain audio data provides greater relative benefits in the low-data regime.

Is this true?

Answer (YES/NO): YES